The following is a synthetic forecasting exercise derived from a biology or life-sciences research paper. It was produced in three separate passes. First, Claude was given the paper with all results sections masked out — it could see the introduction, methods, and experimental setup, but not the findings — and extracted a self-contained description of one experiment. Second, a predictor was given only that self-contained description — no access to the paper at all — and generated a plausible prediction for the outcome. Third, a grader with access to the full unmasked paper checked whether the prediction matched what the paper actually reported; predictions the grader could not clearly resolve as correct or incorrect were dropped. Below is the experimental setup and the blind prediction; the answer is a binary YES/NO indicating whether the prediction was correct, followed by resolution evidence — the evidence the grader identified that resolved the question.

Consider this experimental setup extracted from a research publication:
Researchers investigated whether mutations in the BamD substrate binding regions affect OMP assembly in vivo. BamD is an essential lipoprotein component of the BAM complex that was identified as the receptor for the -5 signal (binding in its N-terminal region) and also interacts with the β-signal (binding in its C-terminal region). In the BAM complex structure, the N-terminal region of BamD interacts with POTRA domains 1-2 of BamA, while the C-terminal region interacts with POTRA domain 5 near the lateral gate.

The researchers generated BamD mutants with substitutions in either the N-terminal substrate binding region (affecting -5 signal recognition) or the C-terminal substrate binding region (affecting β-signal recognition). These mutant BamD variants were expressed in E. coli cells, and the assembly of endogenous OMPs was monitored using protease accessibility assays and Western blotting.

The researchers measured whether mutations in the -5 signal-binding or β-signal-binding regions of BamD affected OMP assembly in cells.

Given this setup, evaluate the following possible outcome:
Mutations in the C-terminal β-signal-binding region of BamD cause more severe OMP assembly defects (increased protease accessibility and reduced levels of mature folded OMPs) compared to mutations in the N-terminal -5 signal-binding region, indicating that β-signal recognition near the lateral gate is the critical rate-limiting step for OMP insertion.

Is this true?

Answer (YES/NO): NO